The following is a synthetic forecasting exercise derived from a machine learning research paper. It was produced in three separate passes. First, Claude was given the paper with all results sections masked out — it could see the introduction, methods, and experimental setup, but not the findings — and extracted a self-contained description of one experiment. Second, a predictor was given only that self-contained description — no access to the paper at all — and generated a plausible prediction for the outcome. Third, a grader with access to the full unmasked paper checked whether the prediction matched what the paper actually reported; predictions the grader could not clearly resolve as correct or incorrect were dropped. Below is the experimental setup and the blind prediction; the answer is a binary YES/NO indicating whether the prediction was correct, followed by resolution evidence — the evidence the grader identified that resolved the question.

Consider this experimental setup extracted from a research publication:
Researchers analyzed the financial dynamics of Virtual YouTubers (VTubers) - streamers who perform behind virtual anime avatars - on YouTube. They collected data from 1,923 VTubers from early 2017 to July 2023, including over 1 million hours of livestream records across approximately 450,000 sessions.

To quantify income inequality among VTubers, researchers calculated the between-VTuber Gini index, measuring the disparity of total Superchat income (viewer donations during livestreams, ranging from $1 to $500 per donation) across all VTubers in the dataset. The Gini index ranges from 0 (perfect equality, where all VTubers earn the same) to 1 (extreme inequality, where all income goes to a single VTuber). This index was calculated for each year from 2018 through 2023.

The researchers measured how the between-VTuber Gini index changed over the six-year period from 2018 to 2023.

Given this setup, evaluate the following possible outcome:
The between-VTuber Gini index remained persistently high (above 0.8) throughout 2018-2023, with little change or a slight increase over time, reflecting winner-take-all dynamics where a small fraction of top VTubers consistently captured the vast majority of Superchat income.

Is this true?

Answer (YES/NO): NO